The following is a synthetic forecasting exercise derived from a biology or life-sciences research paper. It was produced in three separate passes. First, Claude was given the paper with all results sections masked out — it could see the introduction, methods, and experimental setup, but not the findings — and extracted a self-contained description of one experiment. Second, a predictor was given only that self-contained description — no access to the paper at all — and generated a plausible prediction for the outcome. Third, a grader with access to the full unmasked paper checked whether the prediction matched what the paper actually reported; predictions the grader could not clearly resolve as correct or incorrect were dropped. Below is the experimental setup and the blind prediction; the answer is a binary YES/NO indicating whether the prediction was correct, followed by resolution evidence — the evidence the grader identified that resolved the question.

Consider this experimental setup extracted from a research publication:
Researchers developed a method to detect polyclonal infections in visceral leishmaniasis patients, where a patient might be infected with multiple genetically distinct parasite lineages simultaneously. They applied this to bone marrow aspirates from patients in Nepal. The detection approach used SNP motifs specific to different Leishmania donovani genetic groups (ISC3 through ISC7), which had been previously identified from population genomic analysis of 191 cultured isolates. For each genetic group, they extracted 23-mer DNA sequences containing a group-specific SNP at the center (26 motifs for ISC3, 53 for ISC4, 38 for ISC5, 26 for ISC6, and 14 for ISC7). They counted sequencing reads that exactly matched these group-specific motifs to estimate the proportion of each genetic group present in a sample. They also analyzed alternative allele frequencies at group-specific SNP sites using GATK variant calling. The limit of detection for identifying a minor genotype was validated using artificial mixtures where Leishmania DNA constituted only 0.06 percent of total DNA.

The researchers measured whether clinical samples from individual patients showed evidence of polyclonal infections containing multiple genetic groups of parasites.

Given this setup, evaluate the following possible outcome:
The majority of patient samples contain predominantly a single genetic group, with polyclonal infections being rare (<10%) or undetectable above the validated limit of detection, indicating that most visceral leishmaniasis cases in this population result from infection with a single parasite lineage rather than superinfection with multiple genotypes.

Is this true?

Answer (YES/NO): NO